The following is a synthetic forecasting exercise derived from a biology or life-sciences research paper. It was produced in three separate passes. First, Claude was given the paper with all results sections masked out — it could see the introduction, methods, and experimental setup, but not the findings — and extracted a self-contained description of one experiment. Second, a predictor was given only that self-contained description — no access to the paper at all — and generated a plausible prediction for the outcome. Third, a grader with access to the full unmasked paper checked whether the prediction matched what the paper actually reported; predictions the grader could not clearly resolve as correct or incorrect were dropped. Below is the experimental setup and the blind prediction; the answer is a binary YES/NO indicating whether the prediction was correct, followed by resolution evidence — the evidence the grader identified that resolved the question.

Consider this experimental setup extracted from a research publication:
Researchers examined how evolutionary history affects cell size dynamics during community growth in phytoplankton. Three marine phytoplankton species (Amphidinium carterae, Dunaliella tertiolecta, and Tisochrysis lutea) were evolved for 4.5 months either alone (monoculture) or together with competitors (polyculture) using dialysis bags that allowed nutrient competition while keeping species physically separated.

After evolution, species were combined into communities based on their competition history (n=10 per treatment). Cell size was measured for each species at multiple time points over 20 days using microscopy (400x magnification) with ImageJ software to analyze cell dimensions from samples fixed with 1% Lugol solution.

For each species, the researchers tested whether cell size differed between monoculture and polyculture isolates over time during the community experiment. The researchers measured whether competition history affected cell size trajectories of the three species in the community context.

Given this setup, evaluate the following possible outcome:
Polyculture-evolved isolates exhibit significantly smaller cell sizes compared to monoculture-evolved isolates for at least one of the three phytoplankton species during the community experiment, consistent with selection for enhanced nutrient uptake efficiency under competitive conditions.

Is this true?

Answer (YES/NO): NO